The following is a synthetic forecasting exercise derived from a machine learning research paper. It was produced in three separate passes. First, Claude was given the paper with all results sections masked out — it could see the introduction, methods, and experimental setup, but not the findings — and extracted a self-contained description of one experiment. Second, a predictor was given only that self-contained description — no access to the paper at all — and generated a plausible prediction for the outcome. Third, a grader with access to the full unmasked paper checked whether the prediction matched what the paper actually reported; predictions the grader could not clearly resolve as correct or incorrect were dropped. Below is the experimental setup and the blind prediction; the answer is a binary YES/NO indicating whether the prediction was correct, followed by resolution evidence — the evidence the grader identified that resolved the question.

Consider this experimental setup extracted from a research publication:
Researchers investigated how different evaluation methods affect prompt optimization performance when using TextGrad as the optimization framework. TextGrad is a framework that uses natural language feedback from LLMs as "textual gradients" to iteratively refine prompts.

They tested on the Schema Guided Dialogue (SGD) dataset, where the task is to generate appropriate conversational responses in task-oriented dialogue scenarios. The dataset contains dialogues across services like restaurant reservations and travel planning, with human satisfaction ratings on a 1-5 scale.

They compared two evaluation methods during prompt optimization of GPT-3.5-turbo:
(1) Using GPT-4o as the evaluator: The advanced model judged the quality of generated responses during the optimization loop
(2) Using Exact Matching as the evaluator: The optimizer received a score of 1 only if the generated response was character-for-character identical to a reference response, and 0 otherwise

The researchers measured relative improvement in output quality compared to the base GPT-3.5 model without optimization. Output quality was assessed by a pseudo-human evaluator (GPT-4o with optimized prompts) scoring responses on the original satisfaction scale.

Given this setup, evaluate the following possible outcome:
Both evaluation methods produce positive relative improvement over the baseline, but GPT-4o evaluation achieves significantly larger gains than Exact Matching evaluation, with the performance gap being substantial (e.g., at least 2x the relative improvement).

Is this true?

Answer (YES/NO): NO